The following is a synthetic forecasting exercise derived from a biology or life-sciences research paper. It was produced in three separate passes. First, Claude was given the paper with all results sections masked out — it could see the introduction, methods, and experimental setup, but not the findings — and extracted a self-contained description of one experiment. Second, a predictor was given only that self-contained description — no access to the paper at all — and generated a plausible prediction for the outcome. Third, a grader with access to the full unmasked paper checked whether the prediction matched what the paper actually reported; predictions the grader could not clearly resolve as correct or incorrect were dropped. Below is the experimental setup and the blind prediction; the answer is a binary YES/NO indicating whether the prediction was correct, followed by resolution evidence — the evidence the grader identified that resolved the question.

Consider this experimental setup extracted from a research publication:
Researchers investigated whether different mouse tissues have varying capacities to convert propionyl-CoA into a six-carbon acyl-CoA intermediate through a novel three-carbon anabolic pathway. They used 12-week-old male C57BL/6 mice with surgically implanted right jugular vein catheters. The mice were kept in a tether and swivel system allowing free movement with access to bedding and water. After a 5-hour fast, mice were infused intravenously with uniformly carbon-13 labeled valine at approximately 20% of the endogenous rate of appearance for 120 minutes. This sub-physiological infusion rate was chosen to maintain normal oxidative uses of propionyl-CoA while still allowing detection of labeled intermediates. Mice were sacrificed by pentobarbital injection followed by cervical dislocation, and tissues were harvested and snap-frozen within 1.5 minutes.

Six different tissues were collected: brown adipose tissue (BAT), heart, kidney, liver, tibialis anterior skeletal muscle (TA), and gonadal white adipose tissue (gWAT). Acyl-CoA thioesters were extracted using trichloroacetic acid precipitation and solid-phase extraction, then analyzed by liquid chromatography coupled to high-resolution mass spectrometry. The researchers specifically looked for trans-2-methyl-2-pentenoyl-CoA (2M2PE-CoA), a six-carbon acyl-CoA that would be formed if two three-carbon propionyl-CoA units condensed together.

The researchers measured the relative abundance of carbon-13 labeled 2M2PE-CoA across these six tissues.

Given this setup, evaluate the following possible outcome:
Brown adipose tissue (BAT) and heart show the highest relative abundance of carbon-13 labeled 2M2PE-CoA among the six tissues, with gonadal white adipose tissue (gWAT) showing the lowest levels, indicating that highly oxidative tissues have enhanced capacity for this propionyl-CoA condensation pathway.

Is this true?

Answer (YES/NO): NO